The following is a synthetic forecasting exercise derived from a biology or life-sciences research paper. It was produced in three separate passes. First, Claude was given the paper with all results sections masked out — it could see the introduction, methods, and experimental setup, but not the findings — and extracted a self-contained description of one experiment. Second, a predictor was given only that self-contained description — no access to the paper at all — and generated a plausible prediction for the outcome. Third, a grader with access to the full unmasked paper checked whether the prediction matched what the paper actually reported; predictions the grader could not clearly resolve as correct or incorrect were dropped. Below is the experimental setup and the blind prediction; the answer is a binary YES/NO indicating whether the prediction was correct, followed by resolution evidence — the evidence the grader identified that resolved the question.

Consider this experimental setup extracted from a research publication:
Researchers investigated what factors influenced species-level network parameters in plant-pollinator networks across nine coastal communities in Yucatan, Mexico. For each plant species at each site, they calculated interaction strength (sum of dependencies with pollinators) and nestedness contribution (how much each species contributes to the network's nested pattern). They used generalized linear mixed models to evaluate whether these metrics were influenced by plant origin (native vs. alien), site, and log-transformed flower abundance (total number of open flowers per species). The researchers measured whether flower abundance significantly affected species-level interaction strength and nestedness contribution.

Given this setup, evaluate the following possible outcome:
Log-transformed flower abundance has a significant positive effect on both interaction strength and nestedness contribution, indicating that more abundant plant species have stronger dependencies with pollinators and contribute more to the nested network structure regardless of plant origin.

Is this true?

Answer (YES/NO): YES